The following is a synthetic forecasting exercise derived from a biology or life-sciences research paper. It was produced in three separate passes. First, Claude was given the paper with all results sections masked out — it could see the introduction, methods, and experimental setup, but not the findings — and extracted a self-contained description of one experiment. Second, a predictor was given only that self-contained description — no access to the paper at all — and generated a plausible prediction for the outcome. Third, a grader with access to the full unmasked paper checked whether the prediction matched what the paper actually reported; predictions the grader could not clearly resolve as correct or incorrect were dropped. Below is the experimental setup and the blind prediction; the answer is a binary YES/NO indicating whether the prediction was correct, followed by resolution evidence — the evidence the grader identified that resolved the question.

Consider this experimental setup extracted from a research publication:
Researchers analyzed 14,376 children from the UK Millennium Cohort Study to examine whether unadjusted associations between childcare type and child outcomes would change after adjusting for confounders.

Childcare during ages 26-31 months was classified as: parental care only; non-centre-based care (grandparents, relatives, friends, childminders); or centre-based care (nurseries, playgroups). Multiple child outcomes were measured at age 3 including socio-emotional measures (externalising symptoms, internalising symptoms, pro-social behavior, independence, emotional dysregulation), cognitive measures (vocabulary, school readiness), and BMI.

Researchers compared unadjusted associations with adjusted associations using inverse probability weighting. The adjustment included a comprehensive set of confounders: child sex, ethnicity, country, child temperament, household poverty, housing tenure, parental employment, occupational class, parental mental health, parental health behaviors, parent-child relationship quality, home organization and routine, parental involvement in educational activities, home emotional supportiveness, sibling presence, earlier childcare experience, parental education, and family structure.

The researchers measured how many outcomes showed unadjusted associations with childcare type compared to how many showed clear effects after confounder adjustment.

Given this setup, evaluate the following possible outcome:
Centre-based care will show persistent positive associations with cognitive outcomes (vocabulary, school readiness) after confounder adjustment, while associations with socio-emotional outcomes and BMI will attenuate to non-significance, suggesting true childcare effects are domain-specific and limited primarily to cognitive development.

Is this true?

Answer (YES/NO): NO